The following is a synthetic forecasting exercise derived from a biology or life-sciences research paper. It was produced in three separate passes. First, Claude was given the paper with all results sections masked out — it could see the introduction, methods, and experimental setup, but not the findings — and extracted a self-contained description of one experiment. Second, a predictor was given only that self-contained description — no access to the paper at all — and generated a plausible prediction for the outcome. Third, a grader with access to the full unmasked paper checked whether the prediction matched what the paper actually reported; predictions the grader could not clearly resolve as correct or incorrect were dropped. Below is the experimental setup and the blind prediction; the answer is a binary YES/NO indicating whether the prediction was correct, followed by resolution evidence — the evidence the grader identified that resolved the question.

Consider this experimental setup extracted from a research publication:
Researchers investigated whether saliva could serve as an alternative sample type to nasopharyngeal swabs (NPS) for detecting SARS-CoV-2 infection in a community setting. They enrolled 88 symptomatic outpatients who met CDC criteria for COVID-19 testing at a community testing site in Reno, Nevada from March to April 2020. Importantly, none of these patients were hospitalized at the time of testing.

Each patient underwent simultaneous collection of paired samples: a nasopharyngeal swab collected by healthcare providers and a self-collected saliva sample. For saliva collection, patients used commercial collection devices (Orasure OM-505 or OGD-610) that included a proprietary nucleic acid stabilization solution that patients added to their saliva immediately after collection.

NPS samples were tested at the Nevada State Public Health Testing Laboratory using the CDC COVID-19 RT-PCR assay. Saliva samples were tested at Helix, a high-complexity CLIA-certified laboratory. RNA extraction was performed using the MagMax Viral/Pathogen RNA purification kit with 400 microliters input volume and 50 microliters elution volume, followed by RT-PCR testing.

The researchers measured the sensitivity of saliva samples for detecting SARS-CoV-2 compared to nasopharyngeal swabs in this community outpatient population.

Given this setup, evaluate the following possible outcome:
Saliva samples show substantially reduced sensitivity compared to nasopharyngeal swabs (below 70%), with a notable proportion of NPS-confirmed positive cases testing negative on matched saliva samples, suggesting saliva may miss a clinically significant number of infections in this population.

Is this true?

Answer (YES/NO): YES